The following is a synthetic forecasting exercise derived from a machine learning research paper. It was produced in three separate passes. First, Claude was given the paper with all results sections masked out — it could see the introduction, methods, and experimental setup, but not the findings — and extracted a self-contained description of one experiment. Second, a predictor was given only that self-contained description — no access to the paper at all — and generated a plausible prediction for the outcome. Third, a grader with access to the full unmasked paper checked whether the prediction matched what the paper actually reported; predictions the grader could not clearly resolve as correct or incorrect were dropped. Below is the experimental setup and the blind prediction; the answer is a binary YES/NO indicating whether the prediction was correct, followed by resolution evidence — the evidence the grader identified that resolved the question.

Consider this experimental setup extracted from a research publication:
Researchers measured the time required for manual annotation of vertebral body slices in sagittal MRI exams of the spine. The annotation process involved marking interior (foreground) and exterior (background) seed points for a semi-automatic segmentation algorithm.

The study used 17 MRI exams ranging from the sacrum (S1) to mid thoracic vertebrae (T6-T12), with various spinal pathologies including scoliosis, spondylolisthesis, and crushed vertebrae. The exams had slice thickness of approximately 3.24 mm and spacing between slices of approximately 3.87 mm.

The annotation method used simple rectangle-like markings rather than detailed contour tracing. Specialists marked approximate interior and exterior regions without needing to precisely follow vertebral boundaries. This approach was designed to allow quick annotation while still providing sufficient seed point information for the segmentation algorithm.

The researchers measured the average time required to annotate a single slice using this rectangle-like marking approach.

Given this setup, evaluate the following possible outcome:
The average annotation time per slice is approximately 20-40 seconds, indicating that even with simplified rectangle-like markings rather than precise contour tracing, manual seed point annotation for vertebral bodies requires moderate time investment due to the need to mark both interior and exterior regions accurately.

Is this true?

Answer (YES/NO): NO